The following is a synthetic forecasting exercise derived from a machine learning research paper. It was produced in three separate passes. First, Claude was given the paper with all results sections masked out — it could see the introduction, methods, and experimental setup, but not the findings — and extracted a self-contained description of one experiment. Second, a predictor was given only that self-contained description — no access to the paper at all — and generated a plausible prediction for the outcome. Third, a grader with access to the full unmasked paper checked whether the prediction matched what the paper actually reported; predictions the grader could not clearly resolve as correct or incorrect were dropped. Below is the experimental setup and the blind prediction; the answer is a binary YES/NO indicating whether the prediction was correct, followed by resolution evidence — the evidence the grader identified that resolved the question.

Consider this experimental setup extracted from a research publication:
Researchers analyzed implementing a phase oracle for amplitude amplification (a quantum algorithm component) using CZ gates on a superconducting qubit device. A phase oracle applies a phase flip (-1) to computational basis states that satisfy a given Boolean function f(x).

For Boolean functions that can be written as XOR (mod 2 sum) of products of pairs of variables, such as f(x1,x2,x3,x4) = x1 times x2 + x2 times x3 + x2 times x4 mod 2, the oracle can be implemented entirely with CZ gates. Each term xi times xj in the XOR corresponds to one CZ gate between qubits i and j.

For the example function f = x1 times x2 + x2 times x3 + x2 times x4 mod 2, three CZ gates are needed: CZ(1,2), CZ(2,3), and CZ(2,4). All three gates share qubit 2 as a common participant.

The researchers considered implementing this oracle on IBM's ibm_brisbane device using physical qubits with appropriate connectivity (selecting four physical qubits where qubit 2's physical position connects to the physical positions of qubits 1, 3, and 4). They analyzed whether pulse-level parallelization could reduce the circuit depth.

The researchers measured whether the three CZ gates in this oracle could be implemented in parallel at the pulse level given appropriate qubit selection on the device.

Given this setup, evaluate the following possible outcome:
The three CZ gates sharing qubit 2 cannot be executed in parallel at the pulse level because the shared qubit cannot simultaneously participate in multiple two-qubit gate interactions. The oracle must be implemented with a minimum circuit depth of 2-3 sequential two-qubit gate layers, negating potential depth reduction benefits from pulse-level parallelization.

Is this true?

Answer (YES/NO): NO